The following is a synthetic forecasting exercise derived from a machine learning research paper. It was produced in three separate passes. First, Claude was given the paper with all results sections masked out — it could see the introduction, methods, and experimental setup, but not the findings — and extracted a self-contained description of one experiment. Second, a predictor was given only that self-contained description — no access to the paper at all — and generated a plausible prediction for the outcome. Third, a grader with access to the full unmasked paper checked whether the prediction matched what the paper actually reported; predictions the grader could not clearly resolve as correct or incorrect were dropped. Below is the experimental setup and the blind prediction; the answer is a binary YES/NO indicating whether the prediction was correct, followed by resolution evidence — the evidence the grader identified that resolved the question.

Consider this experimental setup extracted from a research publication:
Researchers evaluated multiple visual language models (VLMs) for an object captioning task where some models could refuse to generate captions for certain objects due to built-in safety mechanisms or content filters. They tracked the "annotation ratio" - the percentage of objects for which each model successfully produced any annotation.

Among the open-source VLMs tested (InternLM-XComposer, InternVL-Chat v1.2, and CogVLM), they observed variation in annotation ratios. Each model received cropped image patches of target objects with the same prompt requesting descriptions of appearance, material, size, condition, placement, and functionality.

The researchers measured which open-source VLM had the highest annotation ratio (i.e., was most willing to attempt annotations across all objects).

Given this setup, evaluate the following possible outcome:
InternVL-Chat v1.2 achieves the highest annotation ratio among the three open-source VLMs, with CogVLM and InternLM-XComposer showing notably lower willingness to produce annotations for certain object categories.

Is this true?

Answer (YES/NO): NO